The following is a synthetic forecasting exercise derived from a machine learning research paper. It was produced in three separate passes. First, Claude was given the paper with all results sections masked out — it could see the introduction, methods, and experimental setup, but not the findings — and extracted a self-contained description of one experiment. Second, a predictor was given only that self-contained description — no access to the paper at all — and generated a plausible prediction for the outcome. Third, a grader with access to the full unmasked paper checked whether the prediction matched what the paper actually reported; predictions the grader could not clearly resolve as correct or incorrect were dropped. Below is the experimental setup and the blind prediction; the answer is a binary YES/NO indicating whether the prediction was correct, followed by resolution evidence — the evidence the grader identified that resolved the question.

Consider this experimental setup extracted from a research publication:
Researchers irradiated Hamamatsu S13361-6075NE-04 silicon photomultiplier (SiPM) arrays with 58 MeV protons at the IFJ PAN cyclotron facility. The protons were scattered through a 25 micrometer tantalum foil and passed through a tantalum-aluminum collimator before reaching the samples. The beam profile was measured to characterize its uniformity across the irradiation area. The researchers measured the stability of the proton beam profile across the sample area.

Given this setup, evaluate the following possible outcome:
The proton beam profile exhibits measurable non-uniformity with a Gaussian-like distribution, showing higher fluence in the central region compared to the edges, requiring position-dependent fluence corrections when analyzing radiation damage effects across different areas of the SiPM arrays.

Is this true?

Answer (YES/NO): NO